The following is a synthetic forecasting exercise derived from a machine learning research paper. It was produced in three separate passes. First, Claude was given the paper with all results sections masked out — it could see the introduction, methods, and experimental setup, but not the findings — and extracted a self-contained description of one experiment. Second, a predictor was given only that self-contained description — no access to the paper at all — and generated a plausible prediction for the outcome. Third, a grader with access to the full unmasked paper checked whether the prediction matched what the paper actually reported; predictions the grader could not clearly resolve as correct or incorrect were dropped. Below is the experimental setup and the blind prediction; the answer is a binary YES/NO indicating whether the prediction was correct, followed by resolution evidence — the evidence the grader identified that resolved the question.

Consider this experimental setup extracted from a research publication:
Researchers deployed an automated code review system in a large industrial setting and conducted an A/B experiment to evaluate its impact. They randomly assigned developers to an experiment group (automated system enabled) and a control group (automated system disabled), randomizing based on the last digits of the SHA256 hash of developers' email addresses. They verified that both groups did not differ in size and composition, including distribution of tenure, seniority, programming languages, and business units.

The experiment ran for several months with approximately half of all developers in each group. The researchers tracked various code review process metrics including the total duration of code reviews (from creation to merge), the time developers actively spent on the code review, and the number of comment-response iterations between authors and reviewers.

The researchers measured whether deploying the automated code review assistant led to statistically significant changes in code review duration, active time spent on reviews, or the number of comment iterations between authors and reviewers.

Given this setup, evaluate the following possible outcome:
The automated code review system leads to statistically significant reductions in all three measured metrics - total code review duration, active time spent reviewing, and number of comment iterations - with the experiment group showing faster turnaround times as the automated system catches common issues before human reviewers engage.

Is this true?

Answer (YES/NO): NO